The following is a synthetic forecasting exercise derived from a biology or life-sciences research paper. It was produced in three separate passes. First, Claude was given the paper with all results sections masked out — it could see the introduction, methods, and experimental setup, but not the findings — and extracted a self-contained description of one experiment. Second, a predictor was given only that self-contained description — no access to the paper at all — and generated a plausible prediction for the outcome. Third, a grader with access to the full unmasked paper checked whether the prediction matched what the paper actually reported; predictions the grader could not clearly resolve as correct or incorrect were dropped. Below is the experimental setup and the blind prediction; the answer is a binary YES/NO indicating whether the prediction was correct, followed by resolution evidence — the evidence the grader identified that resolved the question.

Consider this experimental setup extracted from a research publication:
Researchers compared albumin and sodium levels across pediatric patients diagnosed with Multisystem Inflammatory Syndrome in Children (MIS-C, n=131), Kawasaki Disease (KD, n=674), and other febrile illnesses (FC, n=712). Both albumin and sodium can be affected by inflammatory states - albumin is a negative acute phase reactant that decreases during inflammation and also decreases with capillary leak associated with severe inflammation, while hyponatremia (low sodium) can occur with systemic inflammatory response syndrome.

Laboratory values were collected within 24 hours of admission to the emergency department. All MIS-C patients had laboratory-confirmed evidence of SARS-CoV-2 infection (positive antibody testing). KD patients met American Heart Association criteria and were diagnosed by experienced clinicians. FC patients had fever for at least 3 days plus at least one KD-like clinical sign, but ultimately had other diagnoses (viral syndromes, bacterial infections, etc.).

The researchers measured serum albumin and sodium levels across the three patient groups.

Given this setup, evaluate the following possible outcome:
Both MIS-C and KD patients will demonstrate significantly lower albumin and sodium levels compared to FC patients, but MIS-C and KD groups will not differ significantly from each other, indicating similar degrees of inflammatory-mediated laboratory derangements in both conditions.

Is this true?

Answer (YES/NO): NO